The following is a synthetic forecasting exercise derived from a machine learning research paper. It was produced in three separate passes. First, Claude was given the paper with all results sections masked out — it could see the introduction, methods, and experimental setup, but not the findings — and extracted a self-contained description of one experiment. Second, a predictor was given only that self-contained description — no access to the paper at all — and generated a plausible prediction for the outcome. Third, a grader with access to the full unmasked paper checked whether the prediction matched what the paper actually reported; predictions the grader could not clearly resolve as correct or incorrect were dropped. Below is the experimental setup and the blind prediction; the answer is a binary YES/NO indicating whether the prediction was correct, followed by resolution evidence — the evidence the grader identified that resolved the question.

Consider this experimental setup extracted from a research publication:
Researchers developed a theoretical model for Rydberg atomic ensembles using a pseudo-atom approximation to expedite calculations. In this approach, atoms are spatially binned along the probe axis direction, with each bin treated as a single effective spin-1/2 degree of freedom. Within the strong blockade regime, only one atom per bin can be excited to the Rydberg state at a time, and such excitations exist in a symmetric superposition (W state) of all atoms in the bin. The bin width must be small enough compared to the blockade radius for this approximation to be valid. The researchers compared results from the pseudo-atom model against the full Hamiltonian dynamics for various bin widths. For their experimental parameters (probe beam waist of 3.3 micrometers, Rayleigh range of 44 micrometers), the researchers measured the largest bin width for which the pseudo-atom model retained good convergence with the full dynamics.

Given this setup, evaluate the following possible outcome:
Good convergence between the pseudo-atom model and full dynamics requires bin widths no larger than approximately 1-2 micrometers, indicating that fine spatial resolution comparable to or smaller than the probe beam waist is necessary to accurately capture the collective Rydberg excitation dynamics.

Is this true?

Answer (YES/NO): NO